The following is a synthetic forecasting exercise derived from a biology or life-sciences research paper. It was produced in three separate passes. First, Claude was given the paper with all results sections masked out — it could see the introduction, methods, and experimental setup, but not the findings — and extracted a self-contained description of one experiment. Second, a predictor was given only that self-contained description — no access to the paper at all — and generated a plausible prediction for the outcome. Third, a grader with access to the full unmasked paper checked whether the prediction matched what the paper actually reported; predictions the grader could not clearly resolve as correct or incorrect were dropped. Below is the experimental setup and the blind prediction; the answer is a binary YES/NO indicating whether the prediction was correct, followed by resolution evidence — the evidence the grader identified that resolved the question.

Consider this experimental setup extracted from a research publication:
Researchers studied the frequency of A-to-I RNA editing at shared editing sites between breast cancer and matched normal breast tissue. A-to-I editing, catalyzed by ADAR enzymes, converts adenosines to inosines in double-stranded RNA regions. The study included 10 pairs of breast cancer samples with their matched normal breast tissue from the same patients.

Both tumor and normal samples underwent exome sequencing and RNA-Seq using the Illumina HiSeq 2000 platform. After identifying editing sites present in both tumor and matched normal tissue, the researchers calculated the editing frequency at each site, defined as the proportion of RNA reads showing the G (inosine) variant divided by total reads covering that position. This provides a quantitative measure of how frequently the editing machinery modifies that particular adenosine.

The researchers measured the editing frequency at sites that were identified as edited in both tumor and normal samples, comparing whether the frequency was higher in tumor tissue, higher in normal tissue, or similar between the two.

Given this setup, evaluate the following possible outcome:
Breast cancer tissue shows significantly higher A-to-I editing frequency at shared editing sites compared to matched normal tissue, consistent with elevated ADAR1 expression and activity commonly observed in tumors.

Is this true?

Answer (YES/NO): YES